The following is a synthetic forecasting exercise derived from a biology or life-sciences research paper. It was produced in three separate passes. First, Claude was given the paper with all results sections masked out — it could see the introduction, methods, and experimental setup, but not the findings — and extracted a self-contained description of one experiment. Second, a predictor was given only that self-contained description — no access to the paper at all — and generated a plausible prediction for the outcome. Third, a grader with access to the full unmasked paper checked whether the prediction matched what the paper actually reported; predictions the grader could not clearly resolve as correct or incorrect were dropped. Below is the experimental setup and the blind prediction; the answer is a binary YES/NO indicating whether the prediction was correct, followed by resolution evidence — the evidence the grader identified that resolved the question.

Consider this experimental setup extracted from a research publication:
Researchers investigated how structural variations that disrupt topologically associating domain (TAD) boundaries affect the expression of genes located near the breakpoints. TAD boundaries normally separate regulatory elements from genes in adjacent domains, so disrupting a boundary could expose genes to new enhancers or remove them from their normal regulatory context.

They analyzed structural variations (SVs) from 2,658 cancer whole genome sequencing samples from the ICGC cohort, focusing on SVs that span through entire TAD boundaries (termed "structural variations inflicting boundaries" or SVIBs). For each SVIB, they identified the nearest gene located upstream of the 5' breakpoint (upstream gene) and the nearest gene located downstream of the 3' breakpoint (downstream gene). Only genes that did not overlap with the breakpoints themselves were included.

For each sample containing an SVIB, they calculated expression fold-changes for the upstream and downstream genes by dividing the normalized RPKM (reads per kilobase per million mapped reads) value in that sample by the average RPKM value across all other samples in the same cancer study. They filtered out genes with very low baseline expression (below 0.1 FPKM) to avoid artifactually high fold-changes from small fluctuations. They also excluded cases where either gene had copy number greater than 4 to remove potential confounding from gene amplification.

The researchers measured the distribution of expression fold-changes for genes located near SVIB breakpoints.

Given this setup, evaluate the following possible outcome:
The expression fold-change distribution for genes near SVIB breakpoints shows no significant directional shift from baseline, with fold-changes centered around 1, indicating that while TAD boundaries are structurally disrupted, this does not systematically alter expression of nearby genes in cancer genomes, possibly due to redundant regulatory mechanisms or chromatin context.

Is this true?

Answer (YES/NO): NO